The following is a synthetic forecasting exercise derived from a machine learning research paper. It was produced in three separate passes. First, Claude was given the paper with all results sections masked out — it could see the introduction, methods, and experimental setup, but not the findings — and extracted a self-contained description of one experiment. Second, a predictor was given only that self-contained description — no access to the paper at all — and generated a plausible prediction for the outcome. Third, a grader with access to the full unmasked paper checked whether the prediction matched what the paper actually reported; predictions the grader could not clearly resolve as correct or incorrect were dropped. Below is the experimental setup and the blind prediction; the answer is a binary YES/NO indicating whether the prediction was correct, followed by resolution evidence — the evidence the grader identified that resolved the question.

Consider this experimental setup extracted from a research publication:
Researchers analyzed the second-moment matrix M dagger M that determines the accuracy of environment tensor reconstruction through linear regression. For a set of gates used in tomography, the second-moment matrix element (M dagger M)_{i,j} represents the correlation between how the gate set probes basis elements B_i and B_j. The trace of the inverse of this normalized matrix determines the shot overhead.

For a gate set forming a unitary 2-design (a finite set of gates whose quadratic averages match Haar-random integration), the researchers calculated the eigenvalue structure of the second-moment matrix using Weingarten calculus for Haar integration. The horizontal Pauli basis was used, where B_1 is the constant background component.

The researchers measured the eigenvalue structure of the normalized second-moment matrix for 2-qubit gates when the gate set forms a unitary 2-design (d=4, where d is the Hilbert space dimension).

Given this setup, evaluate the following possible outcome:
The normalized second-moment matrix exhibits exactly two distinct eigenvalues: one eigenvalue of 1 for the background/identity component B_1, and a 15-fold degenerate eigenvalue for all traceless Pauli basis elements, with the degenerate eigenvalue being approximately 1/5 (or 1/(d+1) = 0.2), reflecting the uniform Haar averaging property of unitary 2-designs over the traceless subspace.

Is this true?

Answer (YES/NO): NO